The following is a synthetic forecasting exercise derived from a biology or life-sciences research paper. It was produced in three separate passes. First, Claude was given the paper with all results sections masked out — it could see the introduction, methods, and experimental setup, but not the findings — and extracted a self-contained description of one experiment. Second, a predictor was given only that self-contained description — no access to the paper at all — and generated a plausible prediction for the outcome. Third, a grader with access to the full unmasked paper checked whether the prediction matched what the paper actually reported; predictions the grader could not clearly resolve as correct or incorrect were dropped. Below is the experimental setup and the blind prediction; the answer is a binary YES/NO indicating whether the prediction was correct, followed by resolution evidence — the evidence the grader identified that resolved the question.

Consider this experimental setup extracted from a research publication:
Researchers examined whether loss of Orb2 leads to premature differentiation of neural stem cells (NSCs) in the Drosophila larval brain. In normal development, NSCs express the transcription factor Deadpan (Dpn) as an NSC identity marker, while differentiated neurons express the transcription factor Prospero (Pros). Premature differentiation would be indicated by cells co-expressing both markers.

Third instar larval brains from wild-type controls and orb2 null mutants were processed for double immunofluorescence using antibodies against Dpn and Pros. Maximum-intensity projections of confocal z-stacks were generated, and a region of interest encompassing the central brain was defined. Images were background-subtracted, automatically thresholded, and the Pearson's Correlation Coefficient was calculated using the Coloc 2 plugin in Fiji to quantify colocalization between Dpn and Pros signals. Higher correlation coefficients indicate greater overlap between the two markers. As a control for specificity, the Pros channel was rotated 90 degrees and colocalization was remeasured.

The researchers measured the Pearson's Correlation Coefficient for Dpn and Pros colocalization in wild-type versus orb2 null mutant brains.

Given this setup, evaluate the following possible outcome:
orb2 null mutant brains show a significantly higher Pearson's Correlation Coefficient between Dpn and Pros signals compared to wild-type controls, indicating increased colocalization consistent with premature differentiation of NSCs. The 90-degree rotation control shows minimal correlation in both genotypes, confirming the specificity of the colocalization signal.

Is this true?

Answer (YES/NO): NO